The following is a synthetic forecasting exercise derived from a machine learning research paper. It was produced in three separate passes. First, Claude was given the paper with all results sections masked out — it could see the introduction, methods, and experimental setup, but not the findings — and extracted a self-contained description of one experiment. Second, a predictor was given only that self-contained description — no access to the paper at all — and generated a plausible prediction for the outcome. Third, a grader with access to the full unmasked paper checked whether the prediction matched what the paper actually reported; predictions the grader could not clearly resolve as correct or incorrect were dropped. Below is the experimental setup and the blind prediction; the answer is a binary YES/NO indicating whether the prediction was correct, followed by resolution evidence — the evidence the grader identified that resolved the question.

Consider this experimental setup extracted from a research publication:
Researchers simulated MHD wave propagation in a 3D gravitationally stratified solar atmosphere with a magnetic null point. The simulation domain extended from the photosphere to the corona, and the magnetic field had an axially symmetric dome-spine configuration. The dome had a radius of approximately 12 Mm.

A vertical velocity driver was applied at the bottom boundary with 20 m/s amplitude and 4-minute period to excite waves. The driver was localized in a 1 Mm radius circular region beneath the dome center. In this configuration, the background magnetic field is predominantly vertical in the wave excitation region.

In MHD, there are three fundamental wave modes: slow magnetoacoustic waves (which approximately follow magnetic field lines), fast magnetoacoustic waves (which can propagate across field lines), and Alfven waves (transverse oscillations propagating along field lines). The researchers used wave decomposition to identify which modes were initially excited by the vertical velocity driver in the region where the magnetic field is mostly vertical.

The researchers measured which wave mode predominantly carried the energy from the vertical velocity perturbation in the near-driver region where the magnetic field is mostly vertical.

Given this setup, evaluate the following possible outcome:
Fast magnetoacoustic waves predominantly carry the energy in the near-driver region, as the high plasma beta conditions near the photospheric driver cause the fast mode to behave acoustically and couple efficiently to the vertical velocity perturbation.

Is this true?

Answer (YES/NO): NO